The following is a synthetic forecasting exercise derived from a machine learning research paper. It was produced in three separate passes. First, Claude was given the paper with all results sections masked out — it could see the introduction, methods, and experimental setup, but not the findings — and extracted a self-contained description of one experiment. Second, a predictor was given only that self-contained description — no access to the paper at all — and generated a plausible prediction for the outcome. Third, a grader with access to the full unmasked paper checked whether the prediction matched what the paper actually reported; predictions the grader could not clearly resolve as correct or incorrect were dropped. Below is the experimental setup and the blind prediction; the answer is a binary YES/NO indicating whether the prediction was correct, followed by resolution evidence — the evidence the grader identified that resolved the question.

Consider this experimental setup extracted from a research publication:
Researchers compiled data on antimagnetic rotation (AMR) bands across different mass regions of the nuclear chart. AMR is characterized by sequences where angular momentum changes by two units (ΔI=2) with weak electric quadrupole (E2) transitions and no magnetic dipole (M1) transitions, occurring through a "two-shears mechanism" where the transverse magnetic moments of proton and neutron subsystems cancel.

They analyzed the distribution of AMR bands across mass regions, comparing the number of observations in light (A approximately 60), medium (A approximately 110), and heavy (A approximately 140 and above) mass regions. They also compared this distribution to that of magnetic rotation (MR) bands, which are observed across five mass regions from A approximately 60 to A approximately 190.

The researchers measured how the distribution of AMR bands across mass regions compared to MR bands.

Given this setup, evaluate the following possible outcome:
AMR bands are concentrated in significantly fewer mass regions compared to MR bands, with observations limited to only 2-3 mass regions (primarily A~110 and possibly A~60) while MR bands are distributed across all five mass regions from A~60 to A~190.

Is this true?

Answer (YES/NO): NO